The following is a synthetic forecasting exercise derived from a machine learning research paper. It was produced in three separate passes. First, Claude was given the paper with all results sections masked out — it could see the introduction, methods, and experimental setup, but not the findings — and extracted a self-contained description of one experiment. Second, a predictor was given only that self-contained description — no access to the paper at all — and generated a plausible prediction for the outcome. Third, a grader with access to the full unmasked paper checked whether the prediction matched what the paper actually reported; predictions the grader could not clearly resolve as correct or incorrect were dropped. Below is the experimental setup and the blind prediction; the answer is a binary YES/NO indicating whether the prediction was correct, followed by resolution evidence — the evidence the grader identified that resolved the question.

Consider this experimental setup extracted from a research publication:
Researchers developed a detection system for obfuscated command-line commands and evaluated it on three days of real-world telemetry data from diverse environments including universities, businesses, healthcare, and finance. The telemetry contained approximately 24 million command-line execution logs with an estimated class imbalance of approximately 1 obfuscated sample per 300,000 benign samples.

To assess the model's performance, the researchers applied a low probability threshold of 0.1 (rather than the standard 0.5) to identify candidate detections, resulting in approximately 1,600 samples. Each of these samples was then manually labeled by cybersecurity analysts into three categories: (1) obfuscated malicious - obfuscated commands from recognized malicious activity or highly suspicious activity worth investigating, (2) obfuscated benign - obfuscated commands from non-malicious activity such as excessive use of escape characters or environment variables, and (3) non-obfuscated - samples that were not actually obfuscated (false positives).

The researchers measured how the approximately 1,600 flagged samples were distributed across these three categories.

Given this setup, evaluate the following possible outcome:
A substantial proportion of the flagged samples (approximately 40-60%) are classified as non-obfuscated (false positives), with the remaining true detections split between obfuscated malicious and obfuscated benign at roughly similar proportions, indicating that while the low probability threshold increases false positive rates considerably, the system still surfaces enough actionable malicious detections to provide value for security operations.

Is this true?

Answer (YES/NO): NO